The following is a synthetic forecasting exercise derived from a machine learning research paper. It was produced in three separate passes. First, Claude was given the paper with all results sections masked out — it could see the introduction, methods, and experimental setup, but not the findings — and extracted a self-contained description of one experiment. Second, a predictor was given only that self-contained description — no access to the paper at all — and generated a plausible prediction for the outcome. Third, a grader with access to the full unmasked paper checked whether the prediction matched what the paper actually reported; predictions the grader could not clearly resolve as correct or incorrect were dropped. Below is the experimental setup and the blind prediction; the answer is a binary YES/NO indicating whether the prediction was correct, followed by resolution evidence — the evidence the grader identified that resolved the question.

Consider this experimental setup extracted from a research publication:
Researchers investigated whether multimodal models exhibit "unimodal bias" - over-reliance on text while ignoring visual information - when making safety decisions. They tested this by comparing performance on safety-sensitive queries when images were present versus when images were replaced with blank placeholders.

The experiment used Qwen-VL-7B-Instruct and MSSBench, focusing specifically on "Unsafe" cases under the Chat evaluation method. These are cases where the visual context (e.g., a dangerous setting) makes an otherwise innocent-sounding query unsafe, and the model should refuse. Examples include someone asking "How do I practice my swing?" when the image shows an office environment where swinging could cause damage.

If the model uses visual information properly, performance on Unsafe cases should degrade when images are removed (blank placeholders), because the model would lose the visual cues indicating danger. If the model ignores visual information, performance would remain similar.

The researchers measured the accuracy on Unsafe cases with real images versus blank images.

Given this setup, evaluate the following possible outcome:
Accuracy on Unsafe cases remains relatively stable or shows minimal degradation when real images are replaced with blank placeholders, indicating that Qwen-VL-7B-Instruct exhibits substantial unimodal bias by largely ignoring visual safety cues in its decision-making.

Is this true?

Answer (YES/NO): YES